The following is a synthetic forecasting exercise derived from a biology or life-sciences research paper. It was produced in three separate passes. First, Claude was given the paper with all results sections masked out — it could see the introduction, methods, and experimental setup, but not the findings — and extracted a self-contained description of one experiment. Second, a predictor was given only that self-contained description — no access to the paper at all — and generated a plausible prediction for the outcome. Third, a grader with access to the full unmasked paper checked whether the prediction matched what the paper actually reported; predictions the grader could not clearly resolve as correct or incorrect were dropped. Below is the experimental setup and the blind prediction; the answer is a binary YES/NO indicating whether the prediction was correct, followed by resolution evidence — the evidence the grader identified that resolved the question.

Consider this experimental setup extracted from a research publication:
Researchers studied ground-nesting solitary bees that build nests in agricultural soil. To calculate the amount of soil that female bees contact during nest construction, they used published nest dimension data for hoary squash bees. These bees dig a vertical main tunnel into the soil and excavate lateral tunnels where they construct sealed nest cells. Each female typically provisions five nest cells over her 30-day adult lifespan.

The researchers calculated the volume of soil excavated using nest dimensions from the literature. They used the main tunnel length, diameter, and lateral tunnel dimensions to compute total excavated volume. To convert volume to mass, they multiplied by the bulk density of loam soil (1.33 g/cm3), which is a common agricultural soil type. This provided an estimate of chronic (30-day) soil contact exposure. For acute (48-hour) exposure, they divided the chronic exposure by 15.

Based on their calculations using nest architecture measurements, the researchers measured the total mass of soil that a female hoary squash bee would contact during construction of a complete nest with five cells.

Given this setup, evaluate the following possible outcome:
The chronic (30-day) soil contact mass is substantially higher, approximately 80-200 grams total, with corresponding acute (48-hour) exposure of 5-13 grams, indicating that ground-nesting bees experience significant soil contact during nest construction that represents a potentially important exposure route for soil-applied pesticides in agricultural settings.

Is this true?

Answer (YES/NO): NO